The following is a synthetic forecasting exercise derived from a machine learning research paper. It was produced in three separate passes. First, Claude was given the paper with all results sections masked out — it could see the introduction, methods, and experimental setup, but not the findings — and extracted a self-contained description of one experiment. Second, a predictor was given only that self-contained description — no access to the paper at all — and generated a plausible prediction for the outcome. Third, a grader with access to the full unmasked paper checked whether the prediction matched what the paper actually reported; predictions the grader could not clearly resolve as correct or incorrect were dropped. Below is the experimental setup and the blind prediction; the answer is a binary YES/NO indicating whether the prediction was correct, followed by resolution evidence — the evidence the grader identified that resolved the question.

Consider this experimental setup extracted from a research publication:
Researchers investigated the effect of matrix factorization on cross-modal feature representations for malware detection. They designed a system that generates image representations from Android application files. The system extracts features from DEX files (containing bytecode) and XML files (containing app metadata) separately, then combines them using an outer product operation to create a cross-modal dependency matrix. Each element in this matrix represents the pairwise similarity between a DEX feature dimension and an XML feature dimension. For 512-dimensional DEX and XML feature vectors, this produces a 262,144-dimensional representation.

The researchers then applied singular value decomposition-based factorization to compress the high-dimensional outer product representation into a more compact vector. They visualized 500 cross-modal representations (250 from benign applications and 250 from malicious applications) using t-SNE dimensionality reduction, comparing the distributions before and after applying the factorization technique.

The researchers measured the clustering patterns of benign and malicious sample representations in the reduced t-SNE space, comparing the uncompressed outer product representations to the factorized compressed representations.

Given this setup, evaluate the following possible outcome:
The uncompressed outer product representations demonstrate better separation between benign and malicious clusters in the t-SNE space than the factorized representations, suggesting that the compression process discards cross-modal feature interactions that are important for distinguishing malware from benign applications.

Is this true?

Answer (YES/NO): NO